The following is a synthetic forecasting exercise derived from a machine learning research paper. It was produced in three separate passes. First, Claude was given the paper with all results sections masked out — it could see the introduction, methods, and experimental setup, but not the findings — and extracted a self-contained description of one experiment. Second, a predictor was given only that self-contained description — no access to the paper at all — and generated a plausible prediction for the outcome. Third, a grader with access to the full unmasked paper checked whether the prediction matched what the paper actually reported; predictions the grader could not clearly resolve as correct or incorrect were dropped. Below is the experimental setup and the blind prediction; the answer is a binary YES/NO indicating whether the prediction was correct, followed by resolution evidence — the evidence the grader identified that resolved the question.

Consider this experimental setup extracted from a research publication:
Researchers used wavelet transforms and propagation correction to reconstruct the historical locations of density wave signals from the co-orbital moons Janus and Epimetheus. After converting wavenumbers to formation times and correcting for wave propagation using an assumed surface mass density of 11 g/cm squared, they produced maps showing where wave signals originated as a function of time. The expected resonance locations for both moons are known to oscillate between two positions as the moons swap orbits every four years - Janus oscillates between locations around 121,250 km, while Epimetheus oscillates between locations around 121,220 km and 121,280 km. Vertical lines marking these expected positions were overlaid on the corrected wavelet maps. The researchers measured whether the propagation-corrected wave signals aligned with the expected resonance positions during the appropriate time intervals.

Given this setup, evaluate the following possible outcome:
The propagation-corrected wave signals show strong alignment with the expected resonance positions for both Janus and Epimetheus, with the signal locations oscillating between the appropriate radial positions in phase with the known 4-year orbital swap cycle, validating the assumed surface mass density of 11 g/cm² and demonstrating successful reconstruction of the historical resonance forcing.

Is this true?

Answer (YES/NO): YES